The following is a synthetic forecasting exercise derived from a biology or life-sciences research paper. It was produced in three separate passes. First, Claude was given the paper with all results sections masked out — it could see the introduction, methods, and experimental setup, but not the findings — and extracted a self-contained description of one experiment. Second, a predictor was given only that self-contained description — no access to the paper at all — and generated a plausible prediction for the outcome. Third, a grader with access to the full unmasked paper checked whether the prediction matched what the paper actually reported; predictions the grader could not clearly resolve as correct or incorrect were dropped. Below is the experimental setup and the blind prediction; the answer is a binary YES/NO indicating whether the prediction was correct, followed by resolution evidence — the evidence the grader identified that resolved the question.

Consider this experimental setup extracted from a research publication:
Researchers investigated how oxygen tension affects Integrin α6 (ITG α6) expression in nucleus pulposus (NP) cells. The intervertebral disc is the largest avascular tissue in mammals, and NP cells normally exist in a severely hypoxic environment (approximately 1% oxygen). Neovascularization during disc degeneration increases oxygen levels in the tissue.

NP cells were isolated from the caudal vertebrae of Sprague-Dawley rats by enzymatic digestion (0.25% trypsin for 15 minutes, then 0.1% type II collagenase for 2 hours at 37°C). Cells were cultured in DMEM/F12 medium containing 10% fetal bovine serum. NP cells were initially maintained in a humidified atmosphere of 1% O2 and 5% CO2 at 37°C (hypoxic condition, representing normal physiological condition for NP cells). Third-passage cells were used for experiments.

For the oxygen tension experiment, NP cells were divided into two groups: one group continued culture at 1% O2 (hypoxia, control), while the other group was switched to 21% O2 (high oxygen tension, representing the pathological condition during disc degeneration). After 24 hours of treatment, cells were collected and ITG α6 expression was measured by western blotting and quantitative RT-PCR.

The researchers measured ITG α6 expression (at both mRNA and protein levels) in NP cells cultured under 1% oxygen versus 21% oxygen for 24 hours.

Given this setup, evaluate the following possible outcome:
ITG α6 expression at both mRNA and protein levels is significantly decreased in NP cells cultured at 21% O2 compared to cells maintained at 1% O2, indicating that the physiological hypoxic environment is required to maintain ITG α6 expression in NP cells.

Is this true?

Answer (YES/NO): NO